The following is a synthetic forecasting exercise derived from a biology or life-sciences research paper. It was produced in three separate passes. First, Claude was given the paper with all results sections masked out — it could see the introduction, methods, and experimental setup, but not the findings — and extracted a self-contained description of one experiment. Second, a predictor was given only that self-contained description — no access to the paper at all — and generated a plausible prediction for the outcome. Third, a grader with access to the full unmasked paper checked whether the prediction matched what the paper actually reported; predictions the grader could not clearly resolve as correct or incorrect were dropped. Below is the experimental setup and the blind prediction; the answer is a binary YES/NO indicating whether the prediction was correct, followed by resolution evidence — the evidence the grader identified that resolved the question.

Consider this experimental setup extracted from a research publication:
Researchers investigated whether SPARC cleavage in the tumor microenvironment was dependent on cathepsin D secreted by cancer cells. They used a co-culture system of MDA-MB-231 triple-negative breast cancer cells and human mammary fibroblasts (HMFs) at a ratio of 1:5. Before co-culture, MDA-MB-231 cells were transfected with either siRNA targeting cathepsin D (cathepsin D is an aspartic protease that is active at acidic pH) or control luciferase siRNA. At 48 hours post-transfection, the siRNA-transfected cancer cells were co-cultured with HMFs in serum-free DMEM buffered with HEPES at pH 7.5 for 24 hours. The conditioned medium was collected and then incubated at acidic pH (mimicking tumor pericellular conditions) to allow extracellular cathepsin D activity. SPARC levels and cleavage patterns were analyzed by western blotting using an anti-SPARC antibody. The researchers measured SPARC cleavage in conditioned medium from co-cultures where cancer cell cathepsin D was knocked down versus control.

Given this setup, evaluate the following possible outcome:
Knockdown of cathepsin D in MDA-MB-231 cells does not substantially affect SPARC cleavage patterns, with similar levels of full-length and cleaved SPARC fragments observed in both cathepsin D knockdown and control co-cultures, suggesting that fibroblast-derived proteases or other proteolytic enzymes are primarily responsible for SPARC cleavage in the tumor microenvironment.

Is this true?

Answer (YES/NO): NO